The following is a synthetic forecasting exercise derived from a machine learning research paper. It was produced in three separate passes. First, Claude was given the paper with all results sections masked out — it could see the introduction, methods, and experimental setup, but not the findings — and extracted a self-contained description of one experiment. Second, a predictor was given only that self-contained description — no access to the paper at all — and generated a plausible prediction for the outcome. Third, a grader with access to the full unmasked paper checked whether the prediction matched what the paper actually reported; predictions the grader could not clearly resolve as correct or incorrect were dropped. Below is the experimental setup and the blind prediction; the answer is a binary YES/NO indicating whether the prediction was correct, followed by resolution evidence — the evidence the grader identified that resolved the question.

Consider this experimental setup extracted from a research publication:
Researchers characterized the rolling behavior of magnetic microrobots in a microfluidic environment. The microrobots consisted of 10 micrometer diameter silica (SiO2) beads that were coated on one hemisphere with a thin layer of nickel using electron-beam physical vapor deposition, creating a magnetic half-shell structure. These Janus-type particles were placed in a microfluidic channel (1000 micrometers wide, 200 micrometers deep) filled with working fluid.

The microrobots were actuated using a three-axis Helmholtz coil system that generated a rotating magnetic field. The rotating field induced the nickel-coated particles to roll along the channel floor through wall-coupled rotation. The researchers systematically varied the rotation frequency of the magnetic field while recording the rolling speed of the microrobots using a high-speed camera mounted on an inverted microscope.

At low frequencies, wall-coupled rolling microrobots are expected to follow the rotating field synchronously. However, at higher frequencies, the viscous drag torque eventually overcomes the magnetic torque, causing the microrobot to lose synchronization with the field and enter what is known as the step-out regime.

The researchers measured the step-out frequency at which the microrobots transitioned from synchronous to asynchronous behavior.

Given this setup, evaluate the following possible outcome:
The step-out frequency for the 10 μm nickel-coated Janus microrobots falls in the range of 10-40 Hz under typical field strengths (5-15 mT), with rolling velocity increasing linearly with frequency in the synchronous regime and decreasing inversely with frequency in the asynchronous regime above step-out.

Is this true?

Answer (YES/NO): NO